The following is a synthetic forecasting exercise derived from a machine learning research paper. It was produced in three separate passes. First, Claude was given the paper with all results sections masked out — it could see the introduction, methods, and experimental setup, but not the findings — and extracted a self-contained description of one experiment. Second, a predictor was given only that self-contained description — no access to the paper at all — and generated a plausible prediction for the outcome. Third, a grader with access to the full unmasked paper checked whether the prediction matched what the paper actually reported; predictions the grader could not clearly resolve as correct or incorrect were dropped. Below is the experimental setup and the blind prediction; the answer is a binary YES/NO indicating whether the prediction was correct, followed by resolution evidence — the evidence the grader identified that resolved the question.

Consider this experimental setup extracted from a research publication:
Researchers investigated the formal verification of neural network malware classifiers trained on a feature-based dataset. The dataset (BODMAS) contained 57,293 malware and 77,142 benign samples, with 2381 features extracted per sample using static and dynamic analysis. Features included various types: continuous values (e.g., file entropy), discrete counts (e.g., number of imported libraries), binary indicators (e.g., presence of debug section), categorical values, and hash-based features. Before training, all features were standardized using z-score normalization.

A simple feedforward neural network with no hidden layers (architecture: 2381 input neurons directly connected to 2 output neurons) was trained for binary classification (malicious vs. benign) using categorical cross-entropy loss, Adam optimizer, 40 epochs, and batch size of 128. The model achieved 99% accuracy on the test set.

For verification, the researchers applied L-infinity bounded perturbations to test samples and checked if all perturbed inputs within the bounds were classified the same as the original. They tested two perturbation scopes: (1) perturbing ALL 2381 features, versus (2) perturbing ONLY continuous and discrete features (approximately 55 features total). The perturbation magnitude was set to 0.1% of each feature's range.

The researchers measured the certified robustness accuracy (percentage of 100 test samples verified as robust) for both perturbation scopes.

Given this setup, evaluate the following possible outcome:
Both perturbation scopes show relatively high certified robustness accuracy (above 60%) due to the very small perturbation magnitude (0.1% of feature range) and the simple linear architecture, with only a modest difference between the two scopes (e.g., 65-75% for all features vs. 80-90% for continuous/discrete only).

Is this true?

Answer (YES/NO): NO